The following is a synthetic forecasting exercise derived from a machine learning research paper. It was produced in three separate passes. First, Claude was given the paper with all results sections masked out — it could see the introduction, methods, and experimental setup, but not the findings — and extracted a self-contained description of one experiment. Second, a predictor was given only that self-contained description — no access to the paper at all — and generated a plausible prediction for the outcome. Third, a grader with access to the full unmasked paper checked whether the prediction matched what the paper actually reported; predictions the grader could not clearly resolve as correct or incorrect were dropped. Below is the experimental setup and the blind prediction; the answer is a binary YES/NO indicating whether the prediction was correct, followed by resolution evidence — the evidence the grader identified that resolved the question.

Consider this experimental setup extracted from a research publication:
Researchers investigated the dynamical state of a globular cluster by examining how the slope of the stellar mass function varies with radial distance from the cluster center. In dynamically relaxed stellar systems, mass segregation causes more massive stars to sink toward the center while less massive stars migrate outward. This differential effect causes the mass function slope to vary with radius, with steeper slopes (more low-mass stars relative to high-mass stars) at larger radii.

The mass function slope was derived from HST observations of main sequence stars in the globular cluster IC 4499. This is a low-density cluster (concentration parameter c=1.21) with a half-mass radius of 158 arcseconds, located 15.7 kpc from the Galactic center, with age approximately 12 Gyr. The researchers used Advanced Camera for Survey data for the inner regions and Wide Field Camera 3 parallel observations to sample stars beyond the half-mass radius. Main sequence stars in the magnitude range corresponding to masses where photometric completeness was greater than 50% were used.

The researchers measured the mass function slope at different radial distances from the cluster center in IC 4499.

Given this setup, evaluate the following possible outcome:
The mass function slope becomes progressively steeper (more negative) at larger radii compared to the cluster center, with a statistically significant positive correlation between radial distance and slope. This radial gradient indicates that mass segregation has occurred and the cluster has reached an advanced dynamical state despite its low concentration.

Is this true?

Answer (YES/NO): NO